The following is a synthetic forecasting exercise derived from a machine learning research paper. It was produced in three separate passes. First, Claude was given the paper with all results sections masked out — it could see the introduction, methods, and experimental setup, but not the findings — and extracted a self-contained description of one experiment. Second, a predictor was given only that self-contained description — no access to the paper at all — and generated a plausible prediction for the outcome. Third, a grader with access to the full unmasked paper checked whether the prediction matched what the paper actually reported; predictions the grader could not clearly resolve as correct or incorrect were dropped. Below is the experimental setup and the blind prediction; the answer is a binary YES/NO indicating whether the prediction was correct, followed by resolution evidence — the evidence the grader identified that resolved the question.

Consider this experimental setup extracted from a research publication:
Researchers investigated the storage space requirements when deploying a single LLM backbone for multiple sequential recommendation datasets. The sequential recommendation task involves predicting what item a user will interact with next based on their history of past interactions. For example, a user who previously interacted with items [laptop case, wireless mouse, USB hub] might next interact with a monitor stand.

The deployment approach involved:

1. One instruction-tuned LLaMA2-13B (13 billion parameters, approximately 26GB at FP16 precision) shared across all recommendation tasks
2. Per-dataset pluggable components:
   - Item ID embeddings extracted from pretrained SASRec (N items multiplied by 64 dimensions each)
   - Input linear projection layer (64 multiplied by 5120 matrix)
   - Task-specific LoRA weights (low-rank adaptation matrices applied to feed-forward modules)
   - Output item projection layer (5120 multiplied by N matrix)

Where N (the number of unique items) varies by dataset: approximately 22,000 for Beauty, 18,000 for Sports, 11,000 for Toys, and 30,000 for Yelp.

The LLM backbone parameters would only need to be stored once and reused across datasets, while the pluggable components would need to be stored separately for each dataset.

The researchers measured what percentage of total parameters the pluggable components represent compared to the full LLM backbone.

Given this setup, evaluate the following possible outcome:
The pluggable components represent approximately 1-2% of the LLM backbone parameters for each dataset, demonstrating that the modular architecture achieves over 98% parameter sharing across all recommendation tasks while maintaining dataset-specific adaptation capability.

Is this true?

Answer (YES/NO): YES